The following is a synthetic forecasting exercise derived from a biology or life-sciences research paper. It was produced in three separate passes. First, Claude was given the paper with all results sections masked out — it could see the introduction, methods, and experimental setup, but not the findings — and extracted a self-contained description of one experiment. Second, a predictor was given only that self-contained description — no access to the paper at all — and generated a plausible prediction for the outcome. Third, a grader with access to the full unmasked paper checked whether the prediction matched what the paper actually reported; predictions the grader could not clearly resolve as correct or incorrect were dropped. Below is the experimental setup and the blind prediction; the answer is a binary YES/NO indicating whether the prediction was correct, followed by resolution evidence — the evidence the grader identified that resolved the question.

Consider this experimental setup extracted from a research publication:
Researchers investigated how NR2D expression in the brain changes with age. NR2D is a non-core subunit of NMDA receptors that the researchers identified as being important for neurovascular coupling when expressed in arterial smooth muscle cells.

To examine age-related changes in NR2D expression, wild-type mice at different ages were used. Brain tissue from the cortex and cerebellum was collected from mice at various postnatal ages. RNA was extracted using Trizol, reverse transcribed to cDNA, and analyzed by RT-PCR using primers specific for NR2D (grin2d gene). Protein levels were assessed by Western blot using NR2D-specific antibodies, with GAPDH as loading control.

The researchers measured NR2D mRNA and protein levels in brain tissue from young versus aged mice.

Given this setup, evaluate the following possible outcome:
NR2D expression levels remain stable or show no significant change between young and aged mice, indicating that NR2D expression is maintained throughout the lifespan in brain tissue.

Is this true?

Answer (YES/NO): NO